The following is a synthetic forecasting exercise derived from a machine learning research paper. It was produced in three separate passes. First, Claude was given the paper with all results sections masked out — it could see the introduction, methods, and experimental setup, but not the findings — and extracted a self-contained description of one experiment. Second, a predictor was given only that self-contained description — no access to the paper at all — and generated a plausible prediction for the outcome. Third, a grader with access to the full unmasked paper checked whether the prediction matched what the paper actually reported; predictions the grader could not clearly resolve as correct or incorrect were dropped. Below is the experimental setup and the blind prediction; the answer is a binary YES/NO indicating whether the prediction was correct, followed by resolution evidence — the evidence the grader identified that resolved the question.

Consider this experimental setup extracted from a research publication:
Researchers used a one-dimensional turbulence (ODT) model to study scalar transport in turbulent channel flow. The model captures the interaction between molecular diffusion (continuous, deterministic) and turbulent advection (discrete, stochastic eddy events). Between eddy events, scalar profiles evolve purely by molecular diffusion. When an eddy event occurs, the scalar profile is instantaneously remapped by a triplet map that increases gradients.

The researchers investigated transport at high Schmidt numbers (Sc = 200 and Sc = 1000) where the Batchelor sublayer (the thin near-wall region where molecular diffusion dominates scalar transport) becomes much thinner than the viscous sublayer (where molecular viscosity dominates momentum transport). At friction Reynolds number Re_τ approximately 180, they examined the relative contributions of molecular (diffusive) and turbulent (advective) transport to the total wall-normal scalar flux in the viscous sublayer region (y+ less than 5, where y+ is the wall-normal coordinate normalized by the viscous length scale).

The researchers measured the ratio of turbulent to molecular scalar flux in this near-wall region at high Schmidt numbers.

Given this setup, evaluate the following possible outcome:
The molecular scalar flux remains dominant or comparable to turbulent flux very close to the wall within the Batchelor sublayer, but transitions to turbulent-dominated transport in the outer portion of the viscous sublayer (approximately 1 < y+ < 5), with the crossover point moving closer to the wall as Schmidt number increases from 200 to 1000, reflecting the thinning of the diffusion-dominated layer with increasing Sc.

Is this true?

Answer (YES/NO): YES